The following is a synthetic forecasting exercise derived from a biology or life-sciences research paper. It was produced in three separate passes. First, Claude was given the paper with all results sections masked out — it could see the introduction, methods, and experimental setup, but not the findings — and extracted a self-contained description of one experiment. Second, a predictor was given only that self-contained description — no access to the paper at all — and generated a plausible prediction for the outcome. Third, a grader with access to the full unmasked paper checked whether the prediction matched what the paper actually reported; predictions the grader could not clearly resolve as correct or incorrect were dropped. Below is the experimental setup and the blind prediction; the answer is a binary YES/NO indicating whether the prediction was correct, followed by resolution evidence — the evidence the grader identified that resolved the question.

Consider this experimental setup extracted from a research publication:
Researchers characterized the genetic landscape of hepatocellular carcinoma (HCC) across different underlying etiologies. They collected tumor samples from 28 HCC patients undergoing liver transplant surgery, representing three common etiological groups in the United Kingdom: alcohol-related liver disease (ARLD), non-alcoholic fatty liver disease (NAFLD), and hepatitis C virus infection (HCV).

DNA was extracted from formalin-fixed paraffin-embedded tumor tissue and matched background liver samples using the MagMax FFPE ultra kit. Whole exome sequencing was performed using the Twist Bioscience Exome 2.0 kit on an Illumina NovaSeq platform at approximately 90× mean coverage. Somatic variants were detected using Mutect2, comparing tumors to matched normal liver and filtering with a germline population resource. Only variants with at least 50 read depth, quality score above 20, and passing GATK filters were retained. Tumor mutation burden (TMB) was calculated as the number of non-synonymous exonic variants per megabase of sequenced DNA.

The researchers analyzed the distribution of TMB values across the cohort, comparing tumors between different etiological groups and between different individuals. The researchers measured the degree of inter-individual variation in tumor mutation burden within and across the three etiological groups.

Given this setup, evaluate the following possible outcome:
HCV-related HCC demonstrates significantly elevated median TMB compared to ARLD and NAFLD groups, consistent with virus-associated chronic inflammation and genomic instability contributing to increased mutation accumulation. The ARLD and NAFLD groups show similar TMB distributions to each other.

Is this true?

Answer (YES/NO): NO